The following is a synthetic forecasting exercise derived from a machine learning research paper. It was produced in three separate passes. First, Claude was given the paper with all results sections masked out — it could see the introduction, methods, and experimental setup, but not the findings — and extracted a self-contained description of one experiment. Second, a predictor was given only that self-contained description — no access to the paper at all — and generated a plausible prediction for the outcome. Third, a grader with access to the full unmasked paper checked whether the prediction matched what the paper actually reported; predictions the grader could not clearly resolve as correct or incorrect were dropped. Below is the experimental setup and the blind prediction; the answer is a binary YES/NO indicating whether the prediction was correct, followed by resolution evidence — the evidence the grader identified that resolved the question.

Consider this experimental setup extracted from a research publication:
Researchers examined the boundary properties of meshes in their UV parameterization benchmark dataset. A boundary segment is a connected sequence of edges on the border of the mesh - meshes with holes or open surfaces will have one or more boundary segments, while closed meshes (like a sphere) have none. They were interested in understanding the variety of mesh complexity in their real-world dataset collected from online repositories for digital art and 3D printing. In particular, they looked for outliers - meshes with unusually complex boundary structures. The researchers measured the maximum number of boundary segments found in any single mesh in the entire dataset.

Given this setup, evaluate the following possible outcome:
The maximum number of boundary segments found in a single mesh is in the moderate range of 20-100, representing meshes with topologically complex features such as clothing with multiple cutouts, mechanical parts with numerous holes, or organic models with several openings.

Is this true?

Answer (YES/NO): NO